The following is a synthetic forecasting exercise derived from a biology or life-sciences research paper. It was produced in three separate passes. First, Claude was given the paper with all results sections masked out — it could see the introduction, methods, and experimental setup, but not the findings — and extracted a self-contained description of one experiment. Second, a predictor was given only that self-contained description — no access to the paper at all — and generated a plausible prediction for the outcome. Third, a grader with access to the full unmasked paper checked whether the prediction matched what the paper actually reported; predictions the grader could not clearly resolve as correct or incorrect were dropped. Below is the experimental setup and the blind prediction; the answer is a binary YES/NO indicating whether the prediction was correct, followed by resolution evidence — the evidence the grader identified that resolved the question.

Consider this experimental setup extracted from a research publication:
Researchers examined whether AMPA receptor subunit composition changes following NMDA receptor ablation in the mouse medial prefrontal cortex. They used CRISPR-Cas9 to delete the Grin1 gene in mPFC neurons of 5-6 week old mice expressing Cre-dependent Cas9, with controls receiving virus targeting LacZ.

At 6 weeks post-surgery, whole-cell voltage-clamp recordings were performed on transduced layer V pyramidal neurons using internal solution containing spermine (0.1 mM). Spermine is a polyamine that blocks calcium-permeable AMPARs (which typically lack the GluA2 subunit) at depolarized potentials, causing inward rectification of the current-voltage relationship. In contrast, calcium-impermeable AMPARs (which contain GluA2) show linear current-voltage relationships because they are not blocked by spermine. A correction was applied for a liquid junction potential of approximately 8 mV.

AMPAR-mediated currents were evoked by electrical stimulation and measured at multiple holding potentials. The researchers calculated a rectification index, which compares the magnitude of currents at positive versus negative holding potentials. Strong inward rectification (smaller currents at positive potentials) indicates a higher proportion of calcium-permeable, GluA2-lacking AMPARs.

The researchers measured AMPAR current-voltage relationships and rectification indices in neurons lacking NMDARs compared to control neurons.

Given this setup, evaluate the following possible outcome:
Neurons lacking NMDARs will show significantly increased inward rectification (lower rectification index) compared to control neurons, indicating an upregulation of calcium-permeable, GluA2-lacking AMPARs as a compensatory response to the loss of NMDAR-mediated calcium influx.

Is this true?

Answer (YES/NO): NO